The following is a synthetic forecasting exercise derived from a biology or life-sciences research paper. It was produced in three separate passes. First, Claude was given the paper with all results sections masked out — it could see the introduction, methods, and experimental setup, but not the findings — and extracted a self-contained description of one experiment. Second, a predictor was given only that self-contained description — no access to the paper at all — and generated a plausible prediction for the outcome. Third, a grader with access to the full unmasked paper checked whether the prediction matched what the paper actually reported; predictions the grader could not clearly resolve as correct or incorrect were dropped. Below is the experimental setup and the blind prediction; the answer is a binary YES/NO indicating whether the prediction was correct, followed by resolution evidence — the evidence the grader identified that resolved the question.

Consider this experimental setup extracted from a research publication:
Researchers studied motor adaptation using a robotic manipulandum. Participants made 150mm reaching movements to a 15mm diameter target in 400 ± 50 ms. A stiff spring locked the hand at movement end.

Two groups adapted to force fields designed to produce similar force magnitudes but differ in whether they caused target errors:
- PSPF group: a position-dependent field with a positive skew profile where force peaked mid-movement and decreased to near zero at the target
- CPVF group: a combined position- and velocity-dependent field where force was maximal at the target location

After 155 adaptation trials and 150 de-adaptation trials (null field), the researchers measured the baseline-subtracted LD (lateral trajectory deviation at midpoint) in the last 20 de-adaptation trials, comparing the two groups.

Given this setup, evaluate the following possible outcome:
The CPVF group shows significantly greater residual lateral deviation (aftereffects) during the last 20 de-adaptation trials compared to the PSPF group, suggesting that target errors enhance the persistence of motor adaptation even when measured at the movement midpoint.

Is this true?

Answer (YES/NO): YES